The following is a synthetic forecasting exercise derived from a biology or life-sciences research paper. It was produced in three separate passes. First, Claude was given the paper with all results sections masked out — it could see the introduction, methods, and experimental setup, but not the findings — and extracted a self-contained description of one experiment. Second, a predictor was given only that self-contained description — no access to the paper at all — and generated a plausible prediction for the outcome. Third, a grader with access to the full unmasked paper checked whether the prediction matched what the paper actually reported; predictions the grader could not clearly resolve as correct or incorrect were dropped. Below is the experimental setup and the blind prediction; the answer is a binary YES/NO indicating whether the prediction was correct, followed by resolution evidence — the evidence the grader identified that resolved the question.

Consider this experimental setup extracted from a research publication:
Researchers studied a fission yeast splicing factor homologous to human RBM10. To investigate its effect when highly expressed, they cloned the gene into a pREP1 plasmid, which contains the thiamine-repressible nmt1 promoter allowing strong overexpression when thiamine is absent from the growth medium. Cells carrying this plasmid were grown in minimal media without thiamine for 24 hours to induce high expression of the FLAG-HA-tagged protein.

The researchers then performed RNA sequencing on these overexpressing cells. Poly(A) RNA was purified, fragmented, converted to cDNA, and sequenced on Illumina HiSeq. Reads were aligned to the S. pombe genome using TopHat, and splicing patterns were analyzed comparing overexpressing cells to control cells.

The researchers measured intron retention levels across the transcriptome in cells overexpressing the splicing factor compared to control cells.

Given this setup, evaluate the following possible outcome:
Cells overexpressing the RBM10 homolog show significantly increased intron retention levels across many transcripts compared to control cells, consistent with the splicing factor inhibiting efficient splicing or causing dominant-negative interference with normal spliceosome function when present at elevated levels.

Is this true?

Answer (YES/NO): YES